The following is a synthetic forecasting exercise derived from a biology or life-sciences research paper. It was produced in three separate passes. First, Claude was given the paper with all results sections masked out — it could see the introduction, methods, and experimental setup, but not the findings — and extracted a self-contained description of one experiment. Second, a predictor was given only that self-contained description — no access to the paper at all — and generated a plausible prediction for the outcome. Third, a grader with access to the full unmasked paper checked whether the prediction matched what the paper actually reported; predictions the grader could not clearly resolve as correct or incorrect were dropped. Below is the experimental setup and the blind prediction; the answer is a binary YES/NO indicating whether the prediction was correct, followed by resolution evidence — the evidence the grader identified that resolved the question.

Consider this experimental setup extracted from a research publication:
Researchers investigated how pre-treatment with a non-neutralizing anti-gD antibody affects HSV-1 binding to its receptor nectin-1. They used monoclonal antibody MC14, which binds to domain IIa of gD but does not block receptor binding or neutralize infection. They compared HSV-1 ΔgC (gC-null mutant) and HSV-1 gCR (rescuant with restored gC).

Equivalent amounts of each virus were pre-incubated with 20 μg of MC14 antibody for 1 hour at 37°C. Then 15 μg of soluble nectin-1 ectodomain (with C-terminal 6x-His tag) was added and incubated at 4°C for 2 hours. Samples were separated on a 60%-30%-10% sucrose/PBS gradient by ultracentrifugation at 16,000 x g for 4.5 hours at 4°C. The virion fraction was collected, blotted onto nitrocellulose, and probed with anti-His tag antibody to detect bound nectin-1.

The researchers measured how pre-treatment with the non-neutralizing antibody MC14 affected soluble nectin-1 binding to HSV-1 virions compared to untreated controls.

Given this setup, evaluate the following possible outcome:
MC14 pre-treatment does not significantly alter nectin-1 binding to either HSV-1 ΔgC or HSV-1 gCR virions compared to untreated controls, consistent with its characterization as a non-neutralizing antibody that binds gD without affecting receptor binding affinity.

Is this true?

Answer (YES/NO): NO